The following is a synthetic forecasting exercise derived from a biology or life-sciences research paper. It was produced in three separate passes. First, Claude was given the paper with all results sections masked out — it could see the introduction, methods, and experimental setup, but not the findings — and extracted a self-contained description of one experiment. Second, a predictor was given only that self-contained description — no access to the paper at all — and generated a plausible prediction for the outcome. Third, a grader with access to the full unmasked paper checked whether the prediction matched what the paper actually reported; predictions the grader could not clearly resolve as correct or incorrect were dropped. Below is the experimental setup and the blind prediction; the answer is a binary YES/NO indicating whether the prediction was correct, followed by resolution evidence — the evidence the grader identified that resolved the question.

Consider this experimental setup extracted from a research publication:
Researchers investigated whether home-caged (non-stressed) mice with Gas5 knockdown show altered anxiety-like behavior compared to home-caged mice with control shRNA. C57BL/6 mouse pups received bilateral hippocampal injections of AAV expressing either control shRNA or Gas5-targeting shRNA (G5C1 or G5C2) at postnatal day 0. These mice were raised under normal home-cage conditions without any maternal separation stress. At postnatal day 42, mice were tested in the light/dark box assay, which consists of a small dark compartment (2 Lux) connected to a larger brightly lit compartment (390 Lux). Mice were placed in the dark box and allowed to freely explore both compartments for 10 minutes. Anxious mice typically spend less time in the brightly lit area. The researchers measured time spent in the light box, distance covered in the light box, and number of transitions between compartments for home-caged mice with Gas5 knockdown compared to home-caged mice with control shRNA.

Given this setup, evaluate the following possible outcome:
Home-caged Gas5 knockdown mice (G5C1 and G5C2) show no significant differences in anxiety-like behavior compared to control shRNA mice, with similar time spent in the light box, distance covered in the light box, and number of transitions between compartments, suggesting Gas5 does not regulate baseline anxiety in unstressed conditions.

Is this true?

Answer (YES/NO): YES